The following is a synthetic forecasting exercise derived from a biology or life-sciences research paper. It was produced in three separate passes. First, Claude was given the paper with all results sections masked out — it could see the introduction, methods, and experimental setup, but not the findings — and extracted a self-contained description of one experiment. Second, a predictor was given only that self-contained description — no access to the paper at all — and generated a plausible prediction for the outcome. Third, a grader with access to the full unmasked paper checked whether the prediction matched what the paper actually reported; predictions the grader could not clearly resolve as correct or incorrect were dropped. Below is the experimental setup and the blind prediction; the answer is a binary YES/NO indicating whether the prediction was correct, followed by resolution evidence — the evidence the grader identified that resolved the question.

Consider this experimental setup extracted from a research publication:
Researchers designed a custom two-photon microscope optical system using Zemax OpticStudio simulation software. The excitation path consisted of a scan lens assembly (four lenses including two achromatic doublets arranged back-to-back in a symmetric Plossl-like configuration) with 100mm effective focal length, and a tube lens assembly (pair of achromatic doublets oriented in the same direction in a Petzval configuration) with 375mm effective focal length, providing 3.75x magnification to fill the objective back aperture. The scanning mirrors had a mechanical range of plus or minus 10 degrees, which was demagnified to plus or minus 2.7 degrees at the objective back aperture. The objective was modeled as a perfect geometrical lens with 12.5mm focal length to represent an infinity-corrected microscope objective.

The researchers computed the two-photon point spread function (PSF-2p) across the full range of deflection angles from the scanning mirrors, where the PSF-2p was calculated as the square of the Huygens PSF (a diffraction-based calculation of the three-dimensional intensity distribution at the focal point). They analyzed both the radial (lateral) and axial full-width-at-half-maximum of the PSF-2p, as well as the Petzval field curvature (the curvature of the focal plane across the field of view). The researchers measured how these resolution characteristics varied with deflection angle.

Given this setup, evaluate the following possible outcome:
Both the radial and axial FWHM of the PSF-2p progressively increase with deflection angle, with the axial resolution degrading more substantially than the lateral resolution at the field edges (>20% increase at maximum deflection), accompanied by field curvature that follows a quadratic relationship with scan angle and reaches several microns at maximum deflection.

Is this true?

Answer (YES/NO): NO